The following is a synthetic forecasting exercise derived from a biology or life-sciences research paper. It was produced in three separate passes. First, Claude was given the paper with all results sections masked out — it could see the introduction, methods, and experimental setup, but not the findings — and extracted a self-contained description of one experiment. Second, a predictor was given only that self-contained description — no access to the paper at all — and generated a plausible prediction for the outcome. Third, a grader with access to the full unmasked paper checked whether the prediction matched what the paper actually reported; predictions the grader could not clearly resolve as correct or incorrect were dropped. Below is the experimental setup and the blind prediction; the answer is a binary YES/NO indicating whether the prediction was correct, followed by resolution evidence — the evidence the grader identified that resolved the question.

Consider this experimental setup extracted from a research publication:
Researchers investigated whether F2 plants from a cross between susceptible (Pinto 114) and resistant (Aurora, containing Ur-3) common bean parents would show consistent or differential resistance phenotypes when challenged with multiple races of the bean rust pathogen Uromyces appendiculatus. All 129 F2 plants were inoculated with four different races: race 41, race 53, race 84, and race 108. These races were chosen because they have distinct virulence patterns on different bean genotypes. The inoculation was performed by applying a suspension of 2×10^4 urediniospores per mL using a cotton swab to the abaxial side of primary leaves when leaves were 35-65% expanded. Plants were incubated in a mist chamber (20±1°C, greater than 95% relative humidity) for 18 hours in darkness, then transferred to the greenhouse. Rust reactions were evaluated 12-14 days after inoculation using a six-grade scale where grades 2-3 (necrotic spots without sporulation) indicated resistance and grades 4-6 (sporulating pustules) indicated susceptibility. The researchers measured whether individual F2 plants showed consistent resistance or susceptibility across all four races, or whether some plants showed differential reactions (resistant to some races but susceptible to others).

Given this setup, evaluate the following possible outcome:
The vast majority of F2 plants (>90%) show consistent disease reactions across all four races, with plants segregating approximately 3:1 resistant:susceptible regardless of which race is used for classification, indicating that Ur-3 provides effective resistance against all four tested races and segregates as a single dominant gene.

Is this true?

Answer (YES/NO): YES